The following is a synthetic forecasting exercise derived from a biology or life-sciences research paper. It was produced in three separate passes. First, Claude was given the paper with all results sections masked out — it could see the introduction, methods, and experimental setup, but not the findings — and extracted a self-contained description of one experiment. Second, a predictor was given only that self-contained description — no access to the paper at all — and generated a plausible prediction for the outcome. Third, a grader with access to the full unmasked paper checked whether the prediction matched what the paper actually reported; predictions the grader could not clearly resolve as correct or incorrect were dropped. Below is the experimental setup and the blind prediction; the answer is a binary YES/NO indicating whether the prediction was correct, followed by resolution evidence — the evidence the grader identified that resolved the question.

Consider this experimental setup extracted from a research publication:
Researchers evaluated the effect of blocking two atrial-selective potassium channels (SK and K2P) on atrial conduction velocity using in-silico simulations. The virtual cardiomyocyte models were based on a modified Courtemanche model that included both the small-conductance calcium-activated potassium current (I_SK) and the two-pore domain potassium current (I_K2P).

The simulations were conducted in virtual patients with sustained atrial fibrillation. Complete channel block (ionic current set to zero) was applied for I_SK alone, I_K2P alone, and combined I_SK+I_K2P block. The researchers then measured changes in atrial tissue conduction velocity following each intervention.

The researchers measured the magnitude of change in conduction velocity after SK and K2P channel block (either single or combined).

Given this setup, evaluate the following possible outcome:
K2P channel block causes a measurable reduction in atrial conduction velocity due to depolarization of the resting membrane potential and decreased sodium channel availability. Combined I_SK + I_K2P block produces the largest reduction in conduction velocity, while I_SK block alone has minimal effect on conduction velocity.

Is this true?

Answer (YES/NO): NO